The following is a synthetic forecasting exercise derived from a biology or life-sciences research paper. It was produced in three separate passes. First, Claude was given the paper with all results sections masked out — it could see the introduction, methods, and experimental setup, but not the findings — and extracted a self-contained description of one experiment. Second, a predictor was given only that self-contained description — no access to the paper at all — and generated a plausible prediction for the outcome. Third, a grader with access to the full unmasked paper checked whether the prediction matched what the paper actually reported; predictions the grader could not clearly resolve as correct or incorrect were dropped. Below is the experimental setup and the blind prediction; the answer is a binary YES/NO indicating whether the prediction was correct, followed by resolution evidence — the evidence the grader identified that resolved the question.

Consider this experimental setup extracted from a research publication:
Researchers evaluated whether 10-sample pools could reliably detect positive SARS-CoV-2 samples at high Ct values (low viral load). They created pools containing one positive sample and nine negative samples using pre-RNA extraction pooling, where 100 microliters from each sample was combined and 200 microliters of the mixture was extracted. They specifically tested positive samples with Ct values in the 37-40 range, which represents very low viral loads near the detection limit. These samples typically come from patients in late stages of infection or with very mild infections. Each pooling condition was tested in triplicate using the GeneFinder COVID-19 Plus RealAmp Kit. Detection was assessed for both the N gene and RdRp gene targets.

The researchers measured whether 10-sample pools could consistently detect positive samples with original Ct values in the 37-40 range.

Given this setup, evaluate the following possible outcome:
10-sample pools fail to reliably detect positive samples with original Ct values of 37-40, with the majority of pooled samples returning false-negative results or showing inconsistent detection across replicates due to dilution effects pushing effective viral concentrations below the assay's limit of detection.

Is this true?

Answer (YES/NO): YES